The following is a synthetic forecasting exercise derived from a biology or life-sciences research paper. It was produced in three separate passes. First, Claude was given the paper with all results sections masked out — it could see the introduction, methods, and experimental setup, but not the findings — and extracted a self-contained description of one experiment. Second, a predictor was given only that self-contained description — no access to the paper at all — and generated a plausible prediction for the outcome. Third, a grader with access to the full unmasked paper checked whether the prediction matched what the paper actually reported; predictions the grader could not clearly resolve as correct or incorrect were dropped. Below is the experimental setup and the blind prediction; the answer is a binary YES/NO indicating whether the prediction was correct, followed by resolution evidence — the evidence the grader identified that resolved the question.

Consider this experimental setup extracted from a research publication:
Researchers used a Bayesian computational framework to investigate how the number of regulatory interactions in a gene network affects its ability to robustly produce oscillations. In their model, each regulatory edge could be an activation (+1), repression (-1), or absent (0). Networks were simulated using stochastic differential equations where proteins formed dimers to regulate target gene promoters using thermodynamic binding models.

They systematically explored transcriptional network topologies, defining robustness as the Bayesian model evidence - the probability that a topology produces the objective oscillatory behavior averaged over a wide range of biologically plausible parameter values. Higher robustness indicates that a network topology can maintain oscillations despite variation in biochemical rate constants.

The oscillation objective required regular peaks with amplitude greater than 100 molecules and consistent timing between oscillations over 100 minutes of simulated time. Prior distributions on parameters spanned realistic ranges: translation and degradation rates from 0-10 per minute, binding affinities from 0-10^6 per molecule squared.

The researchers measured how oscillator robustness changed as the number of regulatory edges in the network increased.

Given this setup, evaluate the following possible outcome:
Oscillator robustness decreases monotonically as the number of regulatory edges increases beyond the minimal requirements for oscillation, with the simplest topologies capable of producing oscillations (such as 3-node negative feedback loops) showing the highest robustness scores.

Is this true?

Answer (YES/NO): NO